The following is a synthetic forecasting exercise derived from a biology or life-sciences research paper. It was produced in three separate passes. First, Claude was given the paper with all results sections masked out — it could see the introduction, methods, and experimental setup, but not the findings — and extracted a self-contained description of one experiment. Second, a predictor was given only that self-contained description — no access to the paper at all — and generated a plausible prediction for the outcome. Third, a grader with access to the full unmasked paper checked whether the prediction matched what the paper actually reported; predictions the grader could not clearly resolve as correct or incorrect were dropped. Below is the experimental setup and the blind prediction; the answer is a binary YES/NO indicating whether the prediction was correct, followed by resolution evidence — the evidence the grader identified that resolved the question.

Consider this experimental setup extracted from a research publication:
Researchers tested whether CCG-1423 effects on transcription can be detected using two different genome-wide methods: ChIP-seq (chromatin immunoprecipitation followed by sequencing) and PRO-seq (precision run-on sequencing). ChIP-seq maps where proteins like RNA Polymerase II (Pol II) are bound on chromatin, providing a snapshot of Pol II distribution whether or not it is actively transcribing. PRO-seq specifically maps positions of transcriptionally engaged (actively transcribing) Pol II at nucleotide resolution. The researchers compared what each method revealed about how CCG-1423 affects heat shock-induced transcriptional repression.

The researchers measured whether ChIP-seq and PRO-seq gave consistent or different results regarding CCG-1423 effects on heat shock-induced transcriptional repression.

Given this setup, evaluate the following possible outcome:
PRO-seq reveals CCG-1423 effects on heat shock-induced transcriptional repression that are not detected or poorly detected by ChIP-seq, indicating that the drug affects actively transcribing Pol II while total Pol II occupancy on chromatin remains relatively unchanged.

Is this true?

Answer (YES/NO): YES